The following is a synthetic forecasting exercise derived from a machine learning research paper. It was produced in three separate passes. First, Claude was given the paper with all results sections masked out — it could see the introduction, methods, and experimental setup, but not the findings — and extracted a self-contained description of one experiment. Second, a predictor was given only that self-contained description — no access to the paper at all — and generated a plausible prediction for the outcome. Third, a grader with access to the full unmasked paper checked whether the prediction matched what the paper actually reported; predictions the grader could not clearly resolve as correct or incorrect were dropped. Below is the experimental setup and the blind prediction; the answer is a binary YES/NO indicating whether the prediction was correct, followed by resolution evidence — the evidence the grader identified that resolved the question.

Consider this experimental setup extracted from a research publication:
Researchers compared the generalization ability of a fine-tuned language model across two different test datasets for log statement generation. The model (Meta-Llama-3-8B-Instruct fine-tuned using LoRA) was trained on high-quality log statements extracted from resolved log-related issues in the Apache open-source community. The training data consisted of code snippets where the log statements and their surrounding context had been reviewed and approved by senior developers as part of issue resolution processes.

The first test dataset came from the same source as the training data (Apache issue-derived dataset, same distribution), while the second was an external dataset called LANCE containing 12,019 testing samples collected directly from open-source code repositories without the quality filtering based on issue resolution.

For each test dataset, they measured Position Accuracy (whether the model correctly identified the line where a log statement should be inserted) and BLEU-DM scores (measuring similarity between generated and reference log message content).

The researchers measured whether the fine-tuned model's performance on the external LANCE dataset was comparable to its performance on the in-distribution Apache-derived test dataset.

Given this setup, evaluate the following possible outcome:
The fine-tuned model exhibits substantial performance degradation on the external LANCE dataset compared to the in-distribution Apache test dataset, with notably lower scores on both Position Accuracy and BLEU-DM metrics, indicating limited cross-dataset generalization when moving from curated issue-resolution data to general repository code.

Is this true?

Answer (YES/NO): YES